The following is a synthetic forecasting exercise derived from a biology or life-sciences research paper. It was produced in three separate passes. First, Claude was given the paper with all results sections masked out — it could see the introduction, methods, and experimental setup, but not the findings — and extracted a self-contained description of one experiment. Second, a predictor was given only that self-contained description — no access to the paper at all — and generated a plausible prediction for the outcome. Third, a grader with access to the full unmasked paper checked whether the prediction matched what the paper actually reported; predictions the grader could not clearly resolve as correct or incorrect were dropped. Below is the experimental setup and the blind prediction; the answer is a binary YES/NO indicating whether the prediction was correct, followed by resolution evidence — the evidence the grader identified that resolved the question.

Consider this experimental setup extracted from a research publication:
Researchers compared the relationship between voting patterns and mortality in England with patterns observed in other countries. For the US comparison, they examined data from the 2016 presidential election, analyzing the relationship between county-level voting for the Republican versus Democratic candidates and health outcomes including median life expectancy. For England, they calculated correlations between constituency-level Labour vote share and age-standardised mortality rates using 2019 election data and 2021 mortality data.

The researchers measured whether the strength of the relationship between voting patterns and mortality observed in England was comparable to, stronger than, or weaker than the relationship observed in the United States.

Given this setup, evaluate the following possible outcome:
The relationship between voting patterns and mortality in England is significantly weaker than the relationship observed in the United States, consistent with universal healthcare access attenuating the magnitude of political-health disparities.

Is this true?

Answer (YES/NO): NO